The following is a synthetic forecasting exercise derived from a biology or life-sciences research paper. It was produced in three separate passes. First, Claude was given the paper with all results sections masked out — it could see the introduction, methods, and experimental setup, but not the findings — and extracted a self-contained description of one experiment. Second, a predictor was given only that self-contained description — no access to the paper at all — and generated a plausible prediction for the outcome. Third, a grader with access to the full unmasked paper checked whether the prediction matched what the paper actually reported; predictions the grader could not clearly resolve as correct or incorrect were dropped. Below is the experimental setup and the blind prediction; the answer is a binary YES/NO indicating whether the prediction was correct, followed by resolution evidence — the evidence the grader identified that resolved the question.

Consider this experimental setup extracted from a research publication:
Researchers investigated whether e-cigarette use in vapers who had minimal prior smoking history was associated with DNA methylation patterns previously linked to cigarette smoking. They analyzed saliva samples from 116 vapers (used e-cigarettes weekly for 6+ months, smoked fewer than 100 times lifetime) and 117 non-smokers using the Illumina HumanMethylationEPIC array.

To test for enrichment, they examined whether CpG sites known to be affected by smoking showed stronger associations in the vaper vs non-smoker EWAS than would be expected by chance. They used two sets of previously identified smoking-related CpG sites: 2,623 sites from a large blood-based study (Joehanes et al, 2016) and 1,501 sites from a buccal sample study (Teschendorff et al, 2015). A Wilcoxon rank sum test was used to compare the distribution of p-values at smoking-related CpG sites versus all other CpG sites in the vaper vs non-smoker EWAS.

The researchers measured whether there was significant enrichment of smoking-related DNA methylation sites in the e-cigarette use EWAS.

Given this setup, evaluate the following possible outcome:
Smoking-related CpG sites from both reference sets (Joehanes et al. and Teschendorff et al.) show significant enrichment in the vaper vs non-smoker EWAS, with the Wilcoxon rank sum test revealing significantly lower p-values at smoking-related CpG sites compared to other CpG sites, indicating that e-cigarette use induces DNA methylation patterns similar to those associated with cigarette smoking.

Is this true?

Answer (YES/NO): NO